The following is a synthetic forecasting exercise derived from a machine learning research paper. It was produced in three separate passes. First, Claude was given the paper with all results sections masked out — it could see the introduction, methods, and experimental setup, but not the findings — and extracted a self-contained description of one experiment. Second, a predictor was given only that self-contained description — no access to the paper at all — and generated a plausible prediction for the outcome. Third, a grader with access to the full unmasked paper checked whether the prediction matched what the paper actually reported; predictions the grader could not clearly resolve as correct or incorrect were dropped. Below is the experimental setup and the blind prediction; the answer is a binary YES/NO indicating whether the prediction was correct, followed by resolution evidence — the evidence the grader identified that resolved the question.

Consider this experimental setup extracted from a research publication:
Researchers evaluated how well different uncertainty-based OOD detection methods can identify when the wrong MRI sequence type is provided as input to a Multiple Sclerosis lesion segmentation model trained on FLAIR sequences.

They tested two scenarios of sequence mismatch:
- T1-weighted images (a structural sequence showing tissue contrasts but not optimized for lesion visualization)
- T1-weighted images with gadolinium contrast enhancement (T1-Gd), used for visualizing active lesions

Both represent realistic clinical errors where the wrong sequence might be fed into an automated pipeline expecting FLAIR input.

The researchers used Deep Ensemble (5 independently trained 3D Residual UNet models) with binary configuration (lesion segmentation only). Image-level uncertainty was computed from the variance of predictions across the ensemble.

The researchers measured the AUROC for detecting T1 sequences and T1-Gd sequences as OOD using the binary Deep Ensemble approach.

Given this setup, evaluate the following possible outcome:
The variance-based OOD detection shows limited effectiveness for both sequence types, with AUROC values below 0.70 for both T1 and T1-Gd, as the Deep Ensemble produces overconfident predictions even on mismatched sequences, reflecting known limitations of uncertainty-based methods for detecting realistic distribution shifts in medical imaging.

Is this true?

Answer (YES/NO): NO